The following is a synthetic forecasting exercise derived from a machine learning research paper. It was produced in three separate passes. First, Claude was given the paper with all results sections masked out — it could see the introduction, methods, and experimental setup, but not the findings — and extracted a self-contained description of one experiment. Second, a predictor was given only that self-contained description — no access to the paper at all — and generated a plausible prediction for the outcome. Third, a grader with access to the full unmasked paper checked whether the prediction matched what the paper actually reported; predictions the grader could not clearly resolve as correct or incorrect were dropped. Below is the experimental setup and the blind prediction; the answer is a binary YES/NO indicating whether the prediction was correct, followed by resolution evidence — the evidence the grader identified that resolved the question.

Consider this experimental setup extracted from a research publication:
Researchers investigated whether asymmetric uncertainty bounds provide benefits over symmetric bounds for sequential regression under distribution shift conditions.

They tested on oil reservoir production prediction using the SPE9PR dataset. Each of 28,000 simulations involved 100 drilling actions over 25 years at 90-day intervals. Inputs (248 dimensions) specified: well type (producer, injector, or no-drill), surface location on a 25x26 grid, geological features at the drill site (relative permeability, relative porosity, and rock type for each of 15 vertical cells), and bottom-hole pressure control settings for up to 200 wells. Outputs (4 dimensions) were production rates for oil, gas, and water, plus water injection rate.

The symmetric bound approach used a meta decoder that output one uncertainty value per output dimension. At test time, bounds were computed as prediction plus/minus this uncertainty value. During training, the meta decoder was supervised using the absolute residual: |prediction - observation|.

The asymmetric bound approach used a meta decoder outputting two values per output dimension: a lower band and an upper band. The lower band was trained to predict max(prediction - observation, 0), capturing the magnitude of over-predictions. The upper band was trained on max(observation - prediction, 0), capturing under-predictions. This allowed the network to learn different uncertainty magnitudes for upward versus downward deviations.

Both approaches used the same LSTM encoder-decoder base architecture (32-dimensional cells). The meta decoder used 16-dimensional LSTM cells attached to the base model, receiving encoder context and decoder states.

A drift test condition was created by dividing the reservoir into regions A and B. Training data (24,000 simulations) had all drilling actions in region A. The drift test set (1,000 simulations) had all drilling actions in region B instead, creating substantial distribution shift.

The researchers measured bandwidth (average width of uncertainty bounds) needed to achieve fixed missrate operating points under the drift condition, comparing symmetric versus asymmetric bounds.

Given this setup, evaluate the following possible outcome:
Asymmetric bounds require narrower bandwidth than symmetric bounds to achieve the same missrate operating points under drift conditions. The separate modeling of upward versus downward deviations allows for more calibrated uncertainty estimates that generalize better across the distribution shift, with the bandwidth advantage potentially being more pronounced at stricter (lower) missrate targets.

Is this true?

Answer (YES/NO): YES